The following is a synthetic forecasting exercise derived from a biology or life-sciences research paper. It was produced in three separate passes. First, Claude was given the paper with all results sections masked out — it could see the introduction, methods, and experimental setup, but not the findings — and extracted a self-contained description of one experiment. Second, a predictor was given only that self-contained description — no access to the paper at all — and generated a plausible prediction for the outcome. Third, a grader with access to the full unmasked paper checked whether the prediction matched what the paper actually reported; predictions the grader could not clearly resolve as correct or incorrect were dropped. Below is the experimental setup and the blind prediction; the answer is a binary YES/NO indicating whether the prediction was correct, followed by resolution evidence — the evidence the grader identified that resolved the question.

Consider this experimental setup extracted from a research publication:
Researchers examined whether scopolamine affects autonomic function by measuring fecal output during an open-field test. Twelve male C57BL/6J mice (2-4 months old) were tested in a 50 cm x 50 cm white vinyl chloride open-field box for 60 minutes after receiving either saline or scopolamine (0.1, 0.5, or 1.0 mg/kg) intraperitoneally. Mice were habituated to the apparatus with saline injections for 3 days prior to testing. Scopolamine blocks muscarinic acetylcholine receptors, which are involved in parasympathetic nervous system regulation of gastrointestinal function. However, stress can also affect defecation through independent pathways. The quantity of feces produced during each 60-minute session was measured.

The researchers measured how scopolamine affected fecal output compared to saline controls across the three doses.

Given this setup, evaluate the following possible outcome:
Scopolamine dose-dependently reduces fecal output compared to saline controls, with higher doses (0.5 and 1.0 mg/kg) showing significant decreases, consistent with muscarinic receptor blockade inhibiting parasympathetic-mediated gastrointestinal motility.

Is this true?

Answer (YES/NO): NO